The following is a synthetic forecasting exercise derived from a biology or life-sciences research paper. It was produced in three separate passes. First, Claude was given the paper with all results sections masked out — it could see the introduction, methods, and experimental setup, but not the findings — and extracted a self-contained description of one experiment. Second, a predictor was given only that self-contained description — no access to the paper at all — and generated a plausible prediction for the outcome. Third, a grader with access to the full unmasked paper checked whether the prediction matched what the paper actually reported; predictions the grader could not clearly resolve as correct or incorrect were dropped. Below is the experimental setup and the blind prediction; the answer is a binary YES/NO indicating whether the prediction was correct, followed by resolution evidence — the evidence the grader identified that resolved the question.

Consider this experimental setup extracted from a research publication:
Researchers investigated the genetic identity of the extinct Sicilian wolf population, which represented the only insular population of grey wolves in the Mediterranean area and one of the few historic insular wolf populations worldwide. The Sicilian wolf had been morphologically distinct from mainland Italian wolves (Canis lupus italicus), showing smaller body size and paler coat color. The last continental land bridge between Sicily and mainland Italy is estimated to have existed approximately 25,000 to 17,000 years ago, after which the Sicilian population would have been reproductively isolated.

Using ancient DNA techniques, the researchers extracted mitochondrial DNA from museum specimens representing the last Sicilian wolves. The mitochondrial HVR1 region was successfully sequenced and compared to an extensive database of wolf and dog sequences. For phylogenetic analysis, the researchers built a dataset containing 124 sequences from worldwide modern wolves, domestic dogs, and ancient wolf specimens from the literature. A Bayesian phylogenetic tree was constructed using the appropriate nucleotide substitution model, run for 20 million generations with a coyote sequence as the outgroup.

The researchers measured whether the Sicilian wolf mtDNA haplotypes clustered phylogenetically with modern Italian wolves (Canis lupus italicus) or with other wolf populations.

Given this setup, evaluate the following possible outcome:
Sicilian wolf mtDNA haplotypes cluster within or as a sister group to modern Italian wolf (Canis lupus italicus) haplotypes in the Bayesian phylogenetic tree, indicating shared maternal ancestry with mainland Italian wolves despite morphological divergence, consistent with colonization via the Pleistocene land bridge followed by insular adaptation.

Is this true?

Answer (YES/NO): NO